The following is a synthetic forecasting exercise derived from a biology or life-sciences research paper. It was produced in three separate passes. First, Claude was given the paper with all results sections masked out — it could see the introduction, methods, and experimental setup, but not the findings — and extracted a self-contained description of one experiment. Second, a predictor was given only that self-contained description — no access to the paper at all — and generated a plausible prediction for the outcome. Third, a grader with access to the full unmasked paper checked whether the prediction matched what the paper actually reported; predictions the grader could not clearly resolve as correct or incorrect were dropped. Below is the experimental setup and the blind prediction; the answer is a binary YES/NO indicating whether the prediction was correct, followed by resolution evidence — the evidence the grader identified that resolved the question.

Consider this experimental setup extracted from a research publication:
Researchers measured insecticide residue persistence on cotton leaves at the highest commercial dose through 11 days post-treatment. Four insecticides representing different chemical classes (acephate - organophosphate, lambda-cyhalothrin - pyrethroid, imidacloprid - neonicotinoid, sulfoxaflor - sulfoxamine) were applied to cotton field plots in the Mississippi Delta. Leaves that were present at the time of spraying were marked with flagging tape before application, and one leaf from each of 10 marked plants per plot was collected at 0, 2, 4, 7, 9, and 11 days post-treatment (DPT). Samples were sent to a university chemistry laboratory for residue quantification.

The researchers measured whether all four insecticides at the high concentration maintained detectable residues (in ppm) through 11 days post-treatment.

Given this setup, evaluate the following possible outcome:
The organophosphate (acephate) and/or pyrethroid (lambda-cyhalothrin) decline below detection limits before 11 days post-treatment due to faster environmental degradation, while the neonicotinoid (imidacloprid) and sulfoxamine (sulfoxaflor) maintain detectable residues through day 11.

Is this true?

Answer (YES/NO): NO